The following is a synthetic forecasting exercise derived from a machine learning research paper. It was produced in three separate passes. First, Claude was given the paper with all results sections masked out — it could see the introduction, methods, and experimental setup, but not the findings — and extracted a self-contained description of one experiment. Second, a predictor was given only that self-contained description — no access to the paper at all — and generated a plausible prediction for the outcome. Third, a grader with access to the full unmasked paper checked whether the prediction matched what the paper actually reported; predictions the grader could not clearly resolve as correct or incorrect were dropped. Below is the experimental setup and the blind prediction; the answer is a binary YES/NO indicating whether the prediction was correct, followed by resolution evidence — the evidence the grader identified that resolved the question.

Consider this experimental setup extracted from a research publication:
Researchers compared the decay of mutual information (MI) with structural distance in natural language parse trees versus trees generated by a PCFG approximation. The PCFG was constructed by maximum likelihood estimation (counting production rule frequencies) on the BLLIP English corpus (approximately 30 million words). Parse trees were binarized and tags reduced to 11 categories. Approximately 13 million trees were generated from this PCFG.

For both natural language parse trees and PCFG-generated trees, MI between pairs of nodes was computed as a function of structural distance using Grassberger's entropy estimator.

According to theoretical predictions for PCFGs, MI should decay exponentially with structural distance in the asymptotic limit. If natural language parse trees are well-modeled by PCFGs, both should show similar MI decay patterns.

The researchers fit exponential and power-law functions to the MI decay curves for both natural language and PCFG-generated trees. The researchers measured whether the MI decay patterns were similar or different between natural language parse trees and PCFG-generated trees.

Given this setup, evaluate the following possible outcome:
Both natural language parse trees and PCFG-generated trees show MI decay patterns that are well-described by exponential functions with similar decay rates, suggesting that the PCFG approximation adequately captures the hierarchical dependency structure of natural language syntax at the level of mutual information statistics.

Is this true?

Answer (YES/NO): NO